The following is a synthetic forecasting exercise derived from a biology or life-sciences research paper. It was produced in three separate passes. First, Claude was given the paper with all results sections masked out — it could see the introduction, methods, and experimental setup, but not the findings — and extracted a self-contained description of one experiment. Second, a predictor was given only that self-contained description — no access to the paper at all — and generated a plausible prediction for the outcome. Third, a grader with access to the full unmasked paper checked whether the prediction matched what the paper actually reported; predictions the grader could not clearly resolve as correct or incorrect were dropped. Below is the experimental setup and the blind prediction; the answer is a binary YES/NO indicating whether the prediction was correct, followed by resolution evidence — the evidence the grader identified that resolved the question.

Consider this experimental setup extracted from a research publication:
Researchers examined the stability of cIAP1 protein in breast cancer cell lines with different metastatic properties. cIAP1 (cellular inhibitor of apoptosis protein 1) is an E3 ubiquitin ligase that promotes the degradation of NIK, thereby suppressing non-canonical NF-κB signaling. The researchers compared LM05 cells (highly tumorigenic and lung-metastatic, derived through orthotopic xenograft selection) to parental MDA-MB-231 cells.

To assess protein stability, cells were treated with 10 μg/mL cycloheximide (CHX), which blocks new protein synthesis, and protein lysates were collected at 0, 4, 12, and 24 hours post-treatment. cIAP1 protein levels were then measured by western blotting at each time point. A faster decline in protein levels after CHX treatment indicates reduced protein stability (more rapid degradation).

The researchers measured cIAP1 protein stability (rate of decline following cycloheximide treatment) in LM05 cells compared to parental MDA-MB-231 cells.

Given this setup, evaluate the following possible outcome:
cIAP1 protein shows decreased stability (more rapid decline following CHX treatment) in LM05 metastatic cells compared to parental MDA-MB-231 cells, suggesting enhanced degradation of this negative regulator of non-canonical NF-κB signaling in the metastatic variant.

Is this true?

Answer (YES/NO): NO